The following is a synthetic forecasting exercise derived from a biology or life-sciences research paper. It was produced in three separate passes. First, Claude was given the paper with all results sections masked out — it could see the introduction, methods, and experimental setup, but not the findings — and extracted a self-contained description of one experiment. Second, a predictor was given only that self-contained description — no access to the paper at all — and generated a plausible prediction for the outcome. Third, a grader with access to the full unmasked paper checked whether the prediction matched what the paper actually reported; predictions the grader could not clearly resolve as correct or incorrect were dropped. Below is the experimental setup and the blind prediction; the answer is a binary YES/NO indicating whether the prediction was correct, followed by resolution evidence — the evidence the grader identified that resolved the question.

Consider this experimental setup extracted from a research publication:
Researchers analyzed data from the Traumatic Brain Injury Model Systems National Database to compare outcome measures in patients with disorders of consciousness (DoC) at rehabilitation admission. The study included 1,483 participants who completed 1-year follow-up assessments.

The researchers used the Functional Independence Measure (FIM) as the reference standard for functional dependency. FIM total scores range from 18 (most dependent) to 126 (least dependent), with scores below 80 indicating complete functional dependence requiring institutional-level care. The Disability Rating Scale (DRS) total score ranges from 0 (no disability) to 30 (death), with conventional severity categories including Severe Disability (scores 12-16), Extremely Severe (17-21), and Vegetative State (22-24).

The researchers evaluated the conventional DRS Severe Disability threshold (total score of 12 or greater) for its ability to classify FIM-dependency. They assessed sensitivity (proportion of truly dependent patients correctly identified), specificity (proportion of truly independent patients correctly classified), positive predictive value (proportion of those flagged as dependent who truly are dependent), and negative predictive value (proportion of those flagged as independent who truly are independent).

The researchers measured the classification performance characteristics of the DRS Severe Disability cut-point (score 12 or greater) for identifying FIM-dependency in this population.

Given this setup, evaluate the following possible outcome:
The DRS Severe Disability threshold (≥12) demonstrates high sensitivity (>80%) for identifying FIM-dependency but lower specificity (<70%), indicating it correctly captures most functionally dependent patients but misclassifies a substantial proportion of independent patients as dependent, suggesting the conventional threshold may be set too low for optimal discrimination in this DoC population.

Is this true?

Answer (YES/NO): NO